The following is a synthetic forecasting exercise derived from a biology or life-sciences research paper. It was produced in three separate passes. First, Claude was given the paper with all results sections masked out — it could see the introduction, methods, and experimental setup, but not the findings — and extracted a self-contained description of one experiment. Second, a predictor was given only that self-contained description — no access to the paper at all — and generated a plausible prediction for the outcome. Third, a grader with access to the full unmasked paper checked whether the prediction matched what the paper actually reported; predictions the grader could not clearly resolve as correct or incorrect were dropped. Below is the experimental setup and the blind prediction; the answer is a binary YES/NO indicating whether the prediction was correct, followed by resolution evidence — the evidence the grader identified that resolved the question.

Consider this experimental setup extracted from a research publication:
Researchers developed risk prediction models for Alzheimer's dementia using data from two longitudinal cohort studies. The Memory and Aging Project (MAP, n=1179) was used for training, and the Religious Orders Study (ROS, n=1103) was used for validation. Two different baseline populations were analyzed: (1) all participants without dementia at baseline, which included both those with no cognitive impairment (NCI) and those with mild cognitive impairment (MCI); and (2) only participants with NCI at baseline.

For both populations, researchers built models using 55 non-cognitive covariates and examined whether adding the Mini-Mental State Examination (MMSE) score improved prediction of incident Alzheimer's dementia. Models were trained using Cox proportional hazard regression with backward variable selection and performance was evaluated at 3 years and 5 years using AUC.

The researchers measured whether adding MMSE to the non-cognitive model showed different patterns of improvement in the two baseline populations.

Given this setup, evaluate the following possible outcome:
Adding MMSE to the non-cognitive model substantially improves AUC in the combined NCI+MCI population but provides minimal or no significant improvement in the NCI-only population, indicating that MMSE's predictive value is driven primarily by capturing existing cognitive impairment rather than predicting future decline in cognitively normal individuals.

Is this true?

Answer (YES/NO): NO